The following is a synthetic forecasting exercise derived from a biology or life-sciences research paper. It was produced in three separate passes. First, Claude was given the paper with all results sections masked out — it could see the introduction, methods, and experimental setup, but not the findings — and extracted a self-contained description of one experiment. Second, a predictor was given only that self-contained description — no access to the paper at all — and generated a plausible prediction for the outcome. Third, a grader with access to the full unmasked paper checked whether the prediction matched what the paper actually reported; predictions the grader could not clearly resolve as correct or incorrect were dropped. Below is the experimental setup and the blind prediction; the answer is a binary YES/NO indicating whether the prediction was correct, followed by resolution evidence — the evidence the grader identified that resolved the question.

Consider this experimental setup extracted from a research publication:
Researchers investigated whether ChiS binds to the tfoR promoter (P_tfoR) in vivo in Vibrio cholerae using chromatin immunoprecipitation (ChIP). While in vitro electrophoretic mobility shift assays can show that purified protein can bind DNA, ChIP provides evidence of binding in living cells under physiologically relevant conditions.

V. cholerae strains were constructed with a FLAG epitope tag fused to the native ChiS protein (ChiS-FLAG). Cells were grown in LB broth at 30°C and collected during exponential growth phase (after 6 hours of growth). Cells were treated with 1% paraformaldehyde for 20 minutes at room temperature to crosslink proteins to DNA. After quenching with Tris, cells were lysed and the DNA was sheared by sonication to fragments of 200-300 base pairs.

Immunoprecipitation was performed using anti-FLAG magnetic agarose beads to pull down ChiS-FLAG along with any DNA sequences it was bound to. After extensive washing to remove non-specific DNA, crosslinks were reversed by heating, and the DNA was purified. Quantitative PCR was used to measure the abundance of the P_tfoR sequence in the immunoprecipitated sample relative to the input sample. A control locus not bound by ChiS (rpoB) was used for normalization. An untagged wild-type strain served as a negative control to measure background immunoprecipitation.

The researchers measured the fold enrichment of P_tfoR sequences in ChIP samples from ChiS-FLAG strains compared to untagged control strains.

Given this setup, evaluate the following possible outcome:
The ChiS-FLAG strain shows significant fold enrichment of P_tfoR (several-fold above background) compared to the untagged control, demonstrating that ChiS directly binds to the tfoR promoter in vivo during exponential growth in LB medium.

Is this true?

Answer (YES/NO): YES